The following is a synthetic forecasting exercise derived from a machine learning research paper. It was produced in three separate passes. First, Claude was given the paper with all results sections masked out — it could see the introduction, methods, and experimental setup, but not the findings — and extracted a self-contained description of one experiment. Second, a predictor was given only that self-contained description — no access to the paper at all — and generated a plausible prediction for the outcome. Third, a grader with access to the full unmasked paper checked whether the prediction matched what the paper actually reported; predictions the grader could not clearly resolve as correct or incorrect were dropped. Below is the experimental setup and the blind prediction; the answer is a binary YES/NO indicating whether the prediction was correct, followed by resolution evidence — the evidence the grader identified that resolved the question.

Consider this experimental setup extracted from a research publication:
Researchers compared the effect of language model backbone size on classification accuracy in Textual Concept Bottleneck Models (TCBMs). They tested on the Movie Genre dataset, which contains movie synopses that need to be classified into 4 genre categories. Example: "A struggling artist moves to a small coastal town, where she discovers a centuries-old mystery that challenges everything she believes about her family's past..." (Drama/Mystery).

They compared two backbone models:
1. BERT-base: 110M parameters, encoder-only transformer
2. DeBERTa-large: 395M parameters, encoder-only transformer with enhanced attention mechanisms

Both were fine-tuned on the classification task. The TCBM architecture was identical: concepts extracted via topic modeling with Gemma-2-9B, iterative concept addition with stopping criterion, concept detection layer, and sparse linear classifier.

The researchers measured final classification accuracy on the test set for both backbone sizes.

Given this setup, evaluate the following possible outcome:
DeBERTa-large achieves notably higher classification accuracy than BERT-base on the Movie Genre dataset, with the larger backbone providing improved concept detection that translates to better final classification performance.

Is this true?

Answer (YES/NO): NO